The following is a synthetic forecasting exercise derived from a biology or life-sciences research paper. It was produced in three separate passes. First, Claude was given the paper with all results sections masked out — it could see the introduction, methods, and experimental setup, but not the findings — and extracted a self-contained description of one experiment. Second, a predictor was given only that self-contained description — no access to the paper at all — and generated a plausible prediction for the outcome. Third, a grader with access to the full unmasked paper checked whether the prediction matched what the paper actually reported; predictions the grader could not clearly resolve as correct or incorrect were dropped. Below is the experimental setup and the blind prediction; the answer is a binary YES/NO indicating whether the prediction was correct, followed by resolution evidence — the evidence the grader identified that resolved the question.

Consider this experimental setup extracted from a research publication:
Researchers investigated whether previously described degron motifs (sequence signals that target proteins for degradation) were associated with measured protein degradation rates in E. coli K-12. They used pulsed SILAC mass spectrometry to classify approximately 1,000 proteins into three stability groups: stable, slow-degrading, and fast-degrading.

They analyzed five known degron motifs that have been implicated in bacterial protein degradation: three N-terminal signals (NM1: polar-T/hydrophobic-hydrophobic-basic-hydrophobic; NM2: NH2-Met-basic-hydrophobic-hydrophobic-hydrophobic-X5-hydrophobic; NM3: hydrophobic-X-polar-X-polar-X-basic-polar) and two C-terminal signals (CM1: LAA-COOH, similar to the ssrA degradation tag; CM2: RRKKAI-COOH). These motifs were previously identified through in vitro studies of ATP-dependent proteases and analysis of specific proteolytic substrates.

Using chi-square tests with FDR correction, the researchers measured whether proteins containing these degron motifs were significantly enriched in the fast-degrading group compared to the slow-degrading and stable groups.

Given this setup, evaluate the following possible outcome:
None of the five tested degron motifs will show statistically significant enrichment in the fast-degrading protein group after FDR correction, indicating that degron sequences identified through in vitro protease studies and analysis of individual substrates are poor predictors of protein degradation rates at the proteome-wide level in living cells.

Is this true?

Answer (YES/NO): YES